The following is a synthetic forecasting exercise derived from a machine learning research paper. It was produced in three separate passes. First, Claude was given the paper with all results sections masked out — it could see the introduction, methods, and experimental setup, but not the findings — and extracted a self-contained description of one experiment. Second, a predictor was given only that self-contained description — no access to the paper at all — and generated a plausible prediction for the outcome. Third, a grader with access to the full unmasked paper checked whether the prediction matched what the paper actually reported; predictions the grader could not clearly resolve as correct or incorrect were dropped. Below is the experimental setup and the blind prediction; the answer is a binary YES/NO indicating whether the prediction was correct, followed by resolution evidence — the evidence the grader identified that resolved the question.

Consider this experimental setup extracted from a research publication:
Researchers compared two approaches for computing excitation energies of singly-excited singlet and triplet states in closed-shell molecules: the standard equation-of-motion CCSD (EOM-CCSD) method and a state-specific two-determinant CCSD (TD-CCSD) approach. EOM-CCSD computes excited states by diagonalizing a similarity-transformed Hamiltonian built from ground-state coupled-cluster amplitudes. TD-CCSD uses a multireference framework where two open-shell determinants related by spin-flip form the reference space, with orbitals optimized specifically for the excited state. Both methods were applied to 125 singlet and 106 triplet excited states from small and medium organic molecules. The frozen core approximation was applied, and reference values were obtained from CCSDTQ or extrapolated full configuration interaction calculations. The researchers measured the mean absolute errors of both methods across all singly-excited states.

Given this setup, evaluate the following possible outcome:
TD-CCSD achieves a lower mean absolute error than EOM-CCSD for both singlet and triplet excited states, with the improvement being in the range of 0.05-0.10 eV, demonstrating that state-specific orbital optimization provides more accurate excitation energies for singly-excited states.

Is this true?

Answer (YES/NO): NO